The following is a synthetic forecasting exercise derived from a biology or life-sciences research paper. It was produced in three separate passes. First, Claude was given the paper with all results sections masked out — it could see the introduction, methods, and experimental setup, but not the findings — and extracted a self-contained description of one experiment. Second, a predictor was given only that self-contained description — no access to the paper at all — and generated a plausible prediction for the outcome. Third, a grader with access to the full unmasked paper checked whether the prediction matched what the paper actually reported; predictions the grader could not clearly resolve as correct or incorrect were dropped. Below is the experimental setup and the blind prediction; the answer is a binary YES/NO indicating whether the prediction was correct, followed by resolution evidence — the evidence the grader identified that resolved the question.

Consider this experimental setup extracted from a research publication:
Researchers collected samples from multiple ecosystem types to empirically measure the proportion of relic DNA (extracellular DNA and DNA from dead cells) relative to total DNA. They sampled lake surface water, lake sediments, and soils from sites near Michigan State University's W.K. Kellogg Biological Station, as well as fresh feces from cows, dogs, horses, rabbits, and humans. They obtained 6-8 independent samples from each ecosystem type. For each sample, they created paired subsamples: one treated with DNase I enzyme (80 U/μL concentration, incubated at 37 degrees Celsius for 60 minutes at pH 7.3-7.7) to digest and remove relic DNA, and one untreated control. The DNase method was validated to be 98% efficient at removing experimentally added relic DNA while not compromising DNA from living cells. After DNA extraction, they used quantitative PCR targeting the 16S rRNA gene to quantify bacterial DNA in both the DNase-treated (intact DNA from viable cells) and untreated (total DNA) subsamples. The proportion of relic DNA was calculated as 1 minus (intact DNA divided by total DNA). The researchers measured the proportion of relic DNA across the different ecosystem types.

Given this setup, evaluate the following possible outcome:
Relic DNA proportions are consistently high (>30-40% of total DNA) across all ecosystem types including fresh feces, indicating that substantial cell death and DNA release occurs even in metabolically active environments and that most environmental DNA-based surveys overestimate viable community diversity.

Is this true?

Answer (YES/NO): NO